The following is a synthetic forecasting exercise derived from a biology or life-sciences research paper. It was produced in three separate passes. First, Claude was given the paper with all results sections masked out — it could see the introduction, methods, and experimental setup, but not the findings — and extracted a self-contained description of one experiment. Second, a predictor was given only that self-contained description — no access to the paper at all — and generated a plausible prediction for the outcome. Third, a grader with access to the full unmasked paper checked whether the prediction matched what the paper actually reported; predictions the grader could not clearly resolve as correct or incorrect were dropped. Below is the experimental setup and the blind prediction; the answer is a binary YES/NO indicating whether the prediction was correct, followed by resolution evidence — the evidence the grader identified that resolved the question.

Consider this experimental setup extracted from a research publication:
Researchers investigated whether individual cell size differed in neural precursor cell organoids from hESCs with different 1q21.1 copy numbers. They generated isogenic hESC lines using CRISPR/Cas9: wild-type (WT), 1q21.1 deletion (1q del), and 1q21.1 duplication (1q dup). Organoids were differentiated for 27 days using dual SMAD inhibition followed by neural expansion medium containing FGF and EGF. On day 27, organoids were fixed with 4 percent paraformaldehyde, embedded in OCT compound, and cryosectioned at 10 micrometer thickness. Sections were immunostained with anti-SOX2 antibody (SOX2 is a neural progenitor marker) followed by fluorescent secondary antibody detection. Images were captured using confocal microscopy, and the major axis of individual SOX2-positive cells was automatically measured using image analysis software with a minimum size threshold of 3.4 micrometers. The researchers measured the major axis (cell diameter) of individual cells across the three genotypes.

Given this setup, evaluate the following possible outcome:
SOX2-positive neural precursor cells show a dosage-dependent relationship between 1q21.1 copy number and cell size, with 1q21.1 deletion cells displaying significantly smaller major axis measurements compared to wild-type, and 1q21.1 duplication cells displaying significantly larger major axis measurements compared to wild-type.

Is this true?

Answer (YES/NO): NO